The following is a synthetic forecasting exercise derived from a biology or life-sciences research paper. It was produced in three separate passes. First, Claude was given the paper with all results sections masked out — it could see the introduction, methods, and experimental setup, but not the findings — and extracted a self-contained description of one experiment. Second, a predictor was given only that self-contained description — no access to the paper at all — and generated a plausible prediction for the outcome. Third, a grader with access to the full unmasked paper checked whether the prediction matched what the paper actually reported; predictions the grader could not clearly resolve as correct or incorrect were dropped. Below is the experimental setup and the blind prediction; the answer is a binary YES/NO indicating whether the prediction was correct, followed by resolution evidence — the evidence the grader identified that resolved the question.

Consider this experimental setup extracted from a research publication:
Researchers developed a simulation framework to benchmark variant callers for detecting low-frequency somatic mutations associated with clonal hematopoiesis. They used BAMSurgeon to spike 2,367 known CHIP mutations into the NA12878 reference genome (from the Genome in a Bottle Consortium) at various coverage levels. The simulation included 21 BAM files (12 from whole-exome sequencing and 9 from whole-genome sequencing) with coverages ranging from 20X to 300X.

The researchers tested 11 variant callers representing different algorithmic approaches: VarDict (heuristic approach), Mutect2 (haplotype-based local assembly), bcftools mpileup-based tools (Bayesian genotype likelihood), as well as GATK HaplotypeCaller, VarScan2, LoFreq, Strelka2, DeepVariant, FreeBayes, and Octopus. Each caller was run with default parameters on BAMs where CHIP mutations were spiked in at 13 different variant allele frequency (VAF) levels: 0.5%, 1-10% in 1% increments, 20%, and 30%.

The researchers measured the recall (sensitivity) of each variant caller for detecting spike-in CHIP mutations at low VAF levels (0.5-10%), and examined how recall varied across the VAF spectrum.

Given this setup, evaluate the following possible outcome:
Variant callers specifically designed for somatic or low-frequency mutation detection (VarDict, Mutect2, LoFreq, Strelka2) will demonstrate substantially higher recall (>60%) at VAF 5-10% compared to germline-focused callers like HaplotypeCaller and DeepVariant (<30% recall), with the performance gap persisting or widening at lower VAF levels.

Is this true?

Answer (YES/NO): NO